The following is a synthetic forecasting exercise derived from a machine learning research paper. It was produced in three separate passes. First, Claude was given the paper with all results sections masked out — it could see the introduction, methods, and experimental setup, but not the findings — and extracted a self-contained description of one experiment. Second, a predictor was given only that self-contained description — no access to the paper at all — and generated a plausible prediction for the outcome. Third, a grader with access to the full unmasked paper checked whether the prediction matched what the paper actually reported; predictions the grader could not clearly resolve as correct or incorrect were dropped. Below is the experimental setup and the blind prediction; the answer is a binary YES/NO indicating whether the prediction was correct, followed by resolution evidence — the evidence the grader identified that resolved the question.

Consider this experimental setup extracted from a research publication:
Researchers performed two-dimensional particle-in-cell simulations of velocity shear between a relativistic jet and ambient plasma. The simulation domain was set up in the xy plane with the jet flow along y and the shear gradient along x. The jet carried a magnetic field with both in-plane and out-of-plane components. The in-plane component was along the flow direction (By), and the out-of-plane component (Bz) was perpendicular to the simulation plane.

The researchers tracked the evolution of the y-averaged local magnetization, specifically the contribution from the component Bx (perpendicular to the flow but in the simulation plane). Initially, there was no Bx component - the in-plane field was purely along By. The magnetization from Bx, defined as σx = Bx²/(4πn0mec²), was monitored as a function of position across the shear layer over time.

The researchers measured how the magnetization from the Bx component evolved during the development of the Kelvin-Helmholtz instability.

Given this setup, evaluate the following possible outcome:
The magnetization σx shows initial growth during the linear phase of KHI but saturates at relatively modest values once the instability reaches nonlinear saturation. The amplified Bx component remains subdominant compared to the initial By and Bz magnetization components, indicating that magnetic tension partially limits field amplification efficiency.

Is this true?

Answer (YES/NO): NO